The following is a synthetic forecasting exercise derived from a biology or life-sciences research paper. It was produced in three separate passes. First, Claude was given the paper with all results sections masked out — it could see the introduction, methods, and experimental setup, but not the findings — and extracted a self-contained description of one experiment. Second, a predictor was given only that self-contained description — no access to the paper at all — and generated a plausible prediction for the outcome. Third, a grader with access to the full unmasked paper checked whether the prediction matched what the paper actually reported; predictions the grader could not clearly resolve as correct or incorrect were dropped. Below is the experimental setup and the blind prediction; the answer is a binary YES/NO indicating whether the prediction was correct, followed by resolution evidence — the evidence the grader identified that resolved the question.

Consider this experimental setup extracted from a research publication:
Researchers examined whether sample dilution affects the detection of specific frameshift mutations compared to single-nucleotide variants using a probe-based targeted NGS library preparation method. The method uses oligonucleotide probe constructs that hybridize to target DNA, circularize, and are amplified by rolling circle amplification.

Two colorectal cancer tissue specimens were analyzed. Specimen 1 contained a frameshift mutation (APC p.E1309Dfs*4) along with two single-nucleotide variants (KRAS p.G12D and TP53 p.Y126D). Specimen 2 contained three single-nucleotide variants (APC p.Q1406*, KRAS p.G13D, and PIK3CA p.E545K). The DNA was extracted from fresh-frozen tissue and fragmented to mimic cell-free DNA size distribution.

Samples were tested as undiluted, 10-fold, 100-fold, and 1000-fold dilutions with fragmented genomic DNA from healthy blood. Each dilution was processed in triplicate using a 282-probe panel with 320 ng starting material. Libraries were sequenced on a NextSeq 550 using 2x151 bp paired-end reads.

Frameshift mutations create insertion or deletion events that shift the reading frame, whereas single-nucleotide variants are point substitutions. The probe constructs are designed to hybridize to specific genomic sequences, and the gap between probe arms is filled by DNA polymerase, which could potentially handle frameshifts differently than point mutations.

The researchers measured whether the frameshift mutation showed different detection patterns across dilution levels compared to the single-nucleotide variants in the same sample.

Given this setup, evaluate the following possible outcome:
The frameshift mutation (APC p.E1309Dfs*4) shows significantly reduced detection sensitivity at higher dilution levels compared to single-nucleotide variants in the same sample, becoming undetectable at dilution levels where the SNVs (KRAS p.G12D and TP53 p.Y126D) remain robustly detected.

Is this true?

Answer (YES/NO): YES